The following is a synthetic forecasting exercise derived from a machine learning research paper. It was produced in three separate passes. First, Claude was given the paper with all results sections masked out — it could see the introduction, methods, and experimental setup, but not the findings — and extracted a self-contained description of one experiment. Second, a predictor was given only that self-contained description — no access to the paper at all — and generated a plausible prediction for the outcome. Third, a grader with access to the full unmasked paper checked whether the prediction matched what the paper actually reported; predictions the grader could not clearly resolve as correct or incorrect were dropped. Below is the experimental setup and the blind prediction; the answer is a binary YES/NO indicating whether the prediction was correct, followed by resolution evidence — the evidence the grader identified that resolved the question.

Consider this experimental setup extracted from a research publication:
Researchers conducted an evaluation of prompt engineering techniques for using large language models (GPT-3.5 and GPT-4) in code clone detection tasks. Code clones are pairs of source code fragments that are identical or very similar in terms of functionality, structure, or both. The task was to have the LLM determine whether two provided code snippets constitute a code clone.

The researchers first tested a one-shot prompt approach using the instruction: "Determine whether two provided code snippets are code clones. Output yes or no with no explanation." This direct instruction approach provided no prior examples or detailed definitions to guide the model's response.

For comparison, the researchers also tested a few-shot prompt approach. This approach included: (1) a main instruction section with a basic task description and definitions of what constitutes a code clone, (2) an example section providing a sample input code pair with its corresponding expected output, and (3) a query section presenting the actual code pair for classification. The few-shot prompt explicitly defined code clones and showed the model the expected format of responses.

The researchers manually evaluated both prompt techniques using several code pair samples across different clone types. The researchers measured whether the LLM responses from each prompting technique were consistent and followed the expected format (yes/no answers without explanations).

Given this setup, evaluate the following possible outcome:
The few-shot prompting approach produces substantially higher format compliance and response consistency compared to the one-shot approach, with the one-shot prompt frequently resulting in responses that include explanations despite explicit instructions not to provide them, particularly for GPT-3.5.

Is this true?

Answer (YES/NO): NO